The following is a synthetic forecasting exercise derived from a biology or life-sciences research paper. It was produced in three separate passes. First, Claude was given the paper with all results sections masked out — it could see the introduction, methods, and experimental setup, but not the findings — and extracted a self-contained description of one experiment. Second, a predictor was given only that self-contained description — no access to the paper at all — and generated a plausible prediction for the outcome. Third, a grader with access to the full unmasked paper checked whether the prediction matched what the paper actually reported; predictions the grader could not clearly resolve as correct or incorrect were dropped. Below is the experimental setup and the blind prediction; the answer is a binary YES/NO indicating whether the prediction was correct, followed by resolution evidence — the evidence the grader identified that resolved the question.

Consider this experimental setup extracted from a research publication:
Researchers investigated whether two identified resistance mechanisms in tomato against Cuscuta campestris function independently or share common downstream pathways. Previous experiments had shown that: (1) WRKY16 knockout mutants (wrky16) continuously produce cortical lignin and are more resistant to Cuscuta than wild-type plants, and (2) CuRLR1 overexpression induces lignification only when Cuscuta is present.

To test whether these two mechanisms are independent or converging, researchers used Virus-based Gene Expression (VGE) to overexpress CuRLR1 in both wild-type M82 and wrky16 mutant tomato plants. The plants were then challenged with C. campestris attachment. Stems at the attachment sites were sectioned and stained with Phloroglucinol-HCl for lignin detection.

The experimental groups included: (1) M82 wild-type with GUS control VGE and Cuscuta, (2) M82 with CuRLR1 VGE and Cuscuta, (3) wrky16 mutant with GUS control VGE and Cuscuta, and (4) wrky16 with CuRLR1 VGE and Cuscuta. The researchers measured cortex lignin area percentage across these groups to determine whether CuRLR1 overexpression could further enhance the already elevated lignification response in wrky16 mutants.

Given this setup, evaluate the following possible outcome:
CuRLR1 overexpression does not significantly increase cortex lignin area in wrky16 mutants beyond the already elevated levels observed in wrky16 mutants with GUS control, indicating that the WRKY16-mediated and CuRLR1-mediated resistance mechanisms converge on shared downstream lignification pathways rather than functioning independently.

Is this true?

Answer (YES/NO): NO